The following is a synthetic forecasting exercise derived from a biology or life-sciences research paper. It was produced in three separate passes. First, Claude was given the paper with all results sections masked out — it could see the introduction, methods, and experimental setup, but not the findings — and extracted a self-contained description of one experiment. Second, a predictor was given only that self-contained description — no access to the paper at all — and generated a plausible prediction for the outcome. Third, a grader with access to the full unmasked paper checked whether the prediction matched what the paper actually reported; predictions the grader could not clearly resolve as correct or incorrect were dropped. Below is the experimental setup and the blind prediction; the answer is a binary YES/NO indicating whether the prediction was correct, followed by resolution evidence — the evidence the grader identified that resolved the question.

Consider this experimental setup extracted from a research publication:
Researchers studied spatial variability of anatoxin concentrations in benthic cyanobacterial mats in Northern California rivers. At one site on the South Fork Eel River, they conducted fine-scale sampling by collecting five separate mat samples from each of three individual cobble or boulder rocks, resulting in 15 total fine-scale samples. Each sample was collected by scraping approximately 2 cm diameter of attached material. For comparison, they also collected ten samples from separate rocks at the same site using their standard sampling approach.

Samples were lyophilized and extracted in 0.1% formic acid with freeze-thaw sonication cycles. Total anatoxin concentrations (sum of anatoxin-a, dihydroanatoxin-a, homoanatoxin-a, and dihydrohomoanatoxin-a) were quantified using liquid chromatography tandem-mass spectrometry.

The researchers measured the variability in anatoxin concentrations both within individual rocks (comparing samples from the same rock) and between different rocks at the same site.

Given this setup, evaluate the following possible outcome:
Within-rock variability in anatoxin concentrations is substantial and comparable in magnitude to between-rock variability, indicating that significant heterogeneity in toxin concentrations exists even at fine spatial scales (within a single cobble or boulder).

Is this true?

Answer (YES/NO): YES